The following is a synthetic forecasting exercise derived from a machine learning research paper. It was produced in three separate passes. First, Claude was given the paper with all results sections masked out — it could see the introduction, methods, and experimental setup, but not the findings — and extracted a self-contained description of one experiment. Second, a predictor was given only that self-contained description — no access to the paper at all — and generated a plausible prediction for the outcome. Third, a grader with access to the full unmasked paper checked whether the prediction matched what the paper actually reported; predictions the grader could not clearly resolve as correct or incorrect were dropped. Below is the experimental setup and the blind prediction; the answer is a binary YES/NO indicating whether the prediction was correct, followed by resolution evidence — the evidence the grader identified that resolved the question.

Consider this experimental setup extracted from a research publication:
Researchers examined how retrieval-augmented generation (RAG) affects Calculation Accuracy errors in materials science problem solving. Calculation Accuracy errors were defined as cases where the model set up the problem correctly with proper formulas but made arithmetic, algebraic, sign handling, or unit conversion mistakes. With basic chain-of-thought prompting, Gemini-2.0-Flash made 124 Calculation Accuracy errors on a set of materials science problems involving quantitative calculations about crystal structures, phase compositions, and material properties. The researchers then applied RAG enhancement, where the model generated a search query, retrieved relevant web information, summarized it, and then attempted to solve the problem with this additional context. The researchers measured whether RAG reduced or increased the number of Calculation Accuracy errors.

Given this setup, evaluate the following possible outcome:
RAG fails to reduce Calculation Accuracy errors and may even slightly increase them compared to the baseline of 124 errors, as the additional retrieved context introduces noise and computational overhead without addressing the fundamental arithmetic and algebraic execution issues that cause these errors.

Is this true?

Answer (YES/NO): YES